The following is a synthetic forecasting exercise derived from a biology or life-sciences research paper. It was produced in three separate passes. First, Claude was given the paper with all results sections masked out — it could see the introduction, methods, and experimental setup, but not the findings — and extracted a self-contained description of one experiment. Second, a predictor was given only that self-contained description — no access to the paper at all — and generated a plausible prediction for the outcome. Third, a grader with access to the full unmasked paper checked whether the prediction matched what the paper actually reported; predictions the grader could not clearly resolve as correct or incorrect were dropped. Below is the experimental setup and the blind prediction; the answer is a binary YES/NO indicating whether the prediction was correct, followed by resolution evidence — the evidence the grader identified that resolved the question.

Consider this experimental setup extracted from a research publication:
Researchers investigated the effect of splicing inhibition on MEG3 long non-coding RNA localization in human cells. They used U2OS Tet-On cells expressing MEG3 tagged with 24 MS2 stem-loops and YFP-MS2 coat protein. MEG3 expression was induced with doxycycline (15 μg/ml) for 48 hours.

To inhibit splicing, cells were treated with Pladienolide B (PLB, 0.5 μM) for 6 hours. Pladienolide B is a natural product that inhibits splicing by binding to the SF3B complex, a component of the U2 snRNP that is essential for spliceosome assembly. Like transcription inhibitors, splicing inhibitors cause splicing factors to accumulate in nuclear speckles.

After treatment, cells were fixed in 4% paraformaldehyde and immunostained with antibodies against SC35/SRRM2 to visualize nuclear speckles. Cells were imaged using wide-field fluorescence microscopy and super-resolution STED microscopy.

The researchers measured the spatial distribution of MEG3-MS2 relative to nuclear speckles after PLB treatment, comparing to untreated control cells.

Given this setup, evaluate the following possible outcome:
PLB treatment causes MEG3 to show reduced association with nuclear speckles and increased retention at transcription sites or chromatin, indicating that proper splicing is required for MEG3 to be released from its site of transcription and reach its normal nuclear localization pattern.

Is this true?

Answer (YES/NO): NO